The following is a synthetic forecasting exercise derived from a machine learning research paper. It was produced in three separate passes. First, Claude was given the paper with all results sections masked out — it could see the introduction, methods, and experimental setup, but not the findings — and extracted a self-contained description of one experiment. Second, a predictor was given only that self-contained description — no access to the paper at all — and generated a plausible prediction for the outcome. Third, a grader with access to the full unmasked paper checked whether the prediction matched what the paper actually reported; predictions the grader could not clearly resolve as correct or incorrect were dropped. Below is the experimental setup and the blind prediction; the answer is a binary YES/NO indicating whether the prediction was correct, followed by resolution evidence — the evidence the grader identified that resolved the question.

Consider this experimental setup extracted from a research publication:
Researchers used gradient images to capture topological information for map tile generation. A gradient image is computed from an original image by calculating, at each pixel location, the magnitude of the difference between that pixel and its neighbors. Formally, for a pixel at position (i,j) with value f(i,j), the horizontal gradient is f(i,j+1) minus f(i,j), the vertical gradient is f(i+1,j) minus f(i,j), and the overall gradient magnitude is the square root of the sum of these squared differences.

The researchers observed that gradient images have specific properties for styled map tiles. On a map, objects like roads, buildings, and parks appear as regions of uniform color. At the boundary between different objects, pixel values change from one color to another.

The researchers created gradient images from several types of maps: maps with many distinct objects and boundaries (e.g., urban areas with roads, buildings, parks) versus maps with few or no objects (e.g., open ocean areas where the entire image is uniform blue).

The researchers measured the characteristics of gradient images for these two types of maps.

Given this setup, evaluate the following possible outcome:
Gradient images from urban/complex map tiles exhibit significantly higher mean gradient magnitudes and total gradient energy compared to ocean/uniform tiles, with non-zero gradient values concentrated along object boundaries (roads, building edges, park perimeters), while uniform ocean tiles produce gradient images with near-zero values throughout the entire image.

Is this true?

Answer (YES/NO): YES